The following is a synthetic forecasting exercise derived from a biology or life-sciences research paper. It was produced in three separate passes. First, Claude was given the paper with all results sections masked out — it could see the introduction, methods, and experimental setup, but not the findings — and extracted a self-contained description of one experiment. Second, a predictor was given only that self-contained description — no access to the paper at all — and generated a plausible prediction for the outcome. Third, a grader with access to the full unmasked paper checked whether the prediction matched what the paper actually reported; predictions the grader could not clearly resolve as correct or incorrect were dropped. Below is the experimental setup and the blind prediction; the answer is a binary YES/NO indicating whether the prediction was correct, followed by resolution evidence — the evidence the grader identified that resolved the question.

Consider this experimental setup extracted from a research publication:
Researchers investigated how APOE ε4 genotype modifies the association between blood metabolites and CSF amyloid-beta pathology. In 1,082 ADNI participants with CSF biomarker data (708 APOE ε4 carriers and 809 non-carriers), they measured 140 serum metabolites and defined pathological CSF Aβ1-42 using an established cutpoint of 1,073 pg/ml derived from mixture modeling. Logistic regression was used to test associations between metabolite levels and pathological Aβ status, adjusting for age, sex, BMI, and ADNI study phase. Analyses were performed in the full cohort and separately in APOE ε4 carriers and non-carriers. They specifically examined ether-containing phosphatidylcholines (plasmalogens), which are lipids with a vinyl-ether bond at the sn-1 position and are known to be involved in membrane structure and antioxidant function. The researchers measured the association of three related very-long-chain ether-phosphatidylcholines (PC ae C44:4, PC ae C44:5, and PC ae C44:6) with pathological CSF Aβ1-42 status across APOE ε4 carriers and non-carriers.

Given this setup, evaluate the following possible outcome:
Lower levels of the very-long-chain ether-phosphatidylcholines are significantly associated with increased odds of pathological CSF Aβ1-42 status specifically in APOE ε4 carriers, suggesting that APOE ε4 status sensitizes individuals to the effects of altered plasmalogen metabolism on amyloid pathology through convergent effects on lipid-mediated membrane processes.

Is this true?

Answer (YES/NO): NO